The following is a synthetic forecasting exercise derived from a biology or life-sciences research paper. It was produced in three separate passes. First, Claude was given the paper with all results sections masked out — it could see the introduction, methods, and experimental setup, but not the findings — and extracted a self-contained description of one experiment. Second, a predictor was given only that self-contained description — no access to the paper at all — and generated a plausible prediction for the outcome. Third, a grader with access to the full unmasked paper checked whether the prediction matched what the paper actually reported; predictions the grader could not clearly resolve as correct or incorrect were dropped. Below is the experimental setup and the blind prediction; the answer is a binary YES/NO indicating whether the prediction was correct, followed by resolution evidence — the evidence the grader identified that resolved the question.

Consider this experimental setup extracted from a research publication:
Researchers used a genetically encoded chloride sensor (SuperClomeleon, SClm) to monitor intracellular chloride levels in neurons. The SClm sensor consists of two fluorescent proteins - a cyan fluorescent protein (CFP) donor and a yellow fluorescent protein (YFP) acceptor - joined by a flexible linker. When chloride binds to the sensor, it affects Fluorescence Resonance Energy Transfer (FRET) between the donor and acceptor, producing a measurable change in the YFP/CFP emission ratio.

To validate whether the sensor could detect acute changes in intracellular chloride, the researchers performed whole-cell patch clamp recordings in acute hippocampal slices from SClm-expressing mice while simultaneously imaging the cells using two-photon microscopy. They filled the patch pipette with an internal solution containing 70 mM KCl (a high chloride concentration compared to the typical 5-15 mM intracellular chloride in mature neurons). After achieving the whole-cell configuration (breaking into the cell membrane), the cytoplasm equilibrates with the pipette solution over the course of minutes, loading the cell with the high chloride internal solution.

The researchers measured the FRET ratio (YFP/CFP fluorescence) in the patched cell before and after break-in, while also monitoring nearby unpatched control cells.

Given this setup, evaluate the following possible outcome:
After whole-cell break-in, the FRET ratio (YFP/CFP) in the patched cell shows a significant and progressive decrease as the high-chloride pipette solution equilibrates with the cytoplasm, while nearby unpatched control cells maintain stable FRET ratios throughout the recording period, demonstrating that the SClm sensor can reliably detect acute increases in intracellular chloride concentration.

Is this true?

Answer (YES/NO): YES